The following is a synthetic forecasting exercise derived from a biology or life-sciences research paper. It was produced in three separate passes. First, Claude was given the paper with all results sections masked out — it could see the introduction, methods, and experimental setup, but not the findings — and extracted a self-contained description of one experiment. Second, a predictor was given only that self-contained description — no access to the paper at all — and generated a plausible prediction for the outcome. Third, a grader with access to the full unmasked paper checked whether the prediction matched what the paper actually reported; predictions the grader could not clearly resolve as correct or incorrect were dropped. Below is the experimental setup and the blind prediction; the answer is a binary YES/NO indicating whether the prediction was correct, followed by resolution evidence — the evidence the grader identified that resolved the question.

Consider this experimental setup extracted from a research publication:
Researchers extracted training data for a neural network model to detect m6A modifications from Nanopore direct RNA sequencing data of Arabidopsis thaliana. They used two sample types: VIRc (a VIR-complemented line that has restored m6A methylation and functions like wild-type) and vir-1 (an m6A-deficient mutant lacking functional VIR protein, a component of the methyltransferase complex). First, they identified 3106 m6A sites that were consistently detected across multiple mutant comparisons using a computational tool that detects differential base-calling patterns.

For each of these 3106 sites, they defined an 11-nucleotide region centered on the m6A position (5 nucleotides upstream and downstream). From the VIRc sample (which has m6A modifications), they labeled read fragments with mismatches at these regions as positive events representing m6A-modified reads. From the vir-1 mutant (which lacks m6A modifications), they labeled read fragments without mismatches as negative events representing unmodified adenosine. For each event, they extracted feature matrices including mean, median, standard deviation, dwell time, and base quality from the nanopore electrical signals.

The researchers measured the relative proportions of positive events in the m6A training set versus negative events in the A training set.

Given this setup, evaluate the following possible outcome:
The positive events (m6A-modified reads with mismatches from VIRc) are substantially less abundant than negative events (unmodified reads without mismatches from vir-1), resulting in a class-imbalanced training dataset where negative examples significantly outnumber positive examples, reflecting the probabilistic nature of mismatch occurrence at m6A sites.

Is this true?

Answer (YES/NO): YES